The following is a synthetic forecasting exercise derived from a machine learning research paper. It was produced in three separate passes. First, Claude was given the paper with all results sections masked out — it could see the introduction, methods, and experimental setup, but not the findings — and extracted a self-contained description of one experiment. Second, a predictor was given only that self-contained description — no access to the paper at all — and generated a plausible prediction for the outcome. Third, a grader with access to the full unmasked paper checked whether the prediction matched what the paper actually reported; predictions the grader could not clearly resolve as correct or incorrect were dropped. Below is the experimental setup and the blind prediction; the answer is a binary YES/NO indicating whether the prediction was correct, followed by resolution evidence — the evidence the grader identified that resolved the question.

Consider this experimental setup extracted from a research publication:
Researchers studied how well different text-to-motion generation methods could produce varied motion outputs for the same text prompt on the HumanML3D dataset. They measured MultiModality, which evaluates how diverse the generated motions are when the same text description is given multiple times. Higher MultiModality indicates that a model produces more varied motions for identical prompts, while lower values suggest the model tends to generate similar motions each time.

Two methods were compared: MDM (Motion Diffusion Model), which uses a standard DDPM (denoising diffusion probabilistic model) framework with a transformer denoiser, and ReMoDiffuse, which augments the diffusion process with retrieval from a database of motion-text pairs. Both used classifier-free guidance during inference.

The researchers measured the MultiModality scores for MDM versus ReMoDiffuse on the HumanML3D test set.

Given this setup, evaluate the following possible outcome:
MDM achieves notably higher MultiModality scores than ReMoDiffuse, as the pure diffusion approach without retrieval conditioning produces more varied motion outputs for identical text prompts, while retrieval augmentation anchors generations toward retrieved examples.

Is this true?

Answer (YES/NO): YES